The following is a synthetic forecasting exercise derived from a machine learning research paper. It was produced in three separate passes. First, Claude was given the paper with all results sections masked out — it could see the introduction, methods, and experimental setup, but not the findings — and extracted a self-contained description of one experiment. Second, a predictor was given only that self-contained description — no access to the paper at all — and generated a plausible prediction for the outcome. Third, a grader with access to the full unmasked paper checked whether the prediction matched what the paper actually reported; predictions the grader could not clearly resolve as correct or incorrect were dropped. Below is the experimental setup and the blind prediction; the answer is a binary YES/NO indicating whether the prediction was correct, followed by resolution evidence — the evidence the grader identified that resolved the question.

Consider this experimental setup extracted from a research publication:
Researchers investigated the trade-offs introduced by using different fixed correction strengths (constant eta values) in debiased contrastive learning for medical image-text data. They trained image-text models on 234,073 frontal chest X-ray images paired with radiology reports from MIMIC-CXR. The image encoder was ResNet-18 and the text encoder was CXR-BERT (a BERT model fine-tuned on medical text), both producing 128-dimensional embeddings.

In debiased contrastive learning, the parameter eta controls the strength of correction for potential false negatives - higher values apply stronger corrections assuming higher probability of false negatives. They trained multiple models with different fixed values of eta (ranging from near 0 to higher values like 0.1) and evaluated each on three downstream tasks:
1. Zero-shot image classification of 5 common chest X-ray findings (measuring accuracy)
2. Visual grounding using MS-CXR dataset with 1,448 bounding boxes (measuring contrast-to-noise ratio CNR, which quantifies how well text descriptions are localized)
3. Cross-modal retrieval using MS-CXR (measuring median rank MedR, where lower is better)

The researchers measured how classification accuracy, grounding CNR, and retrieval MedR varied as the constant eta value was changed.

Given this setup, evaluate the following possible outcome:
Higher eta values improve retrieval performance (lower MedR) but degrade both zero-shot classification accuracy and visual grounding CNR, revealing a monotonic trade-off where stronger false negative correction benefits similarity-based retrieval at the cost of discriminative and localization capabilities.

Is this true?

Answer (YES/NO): NO